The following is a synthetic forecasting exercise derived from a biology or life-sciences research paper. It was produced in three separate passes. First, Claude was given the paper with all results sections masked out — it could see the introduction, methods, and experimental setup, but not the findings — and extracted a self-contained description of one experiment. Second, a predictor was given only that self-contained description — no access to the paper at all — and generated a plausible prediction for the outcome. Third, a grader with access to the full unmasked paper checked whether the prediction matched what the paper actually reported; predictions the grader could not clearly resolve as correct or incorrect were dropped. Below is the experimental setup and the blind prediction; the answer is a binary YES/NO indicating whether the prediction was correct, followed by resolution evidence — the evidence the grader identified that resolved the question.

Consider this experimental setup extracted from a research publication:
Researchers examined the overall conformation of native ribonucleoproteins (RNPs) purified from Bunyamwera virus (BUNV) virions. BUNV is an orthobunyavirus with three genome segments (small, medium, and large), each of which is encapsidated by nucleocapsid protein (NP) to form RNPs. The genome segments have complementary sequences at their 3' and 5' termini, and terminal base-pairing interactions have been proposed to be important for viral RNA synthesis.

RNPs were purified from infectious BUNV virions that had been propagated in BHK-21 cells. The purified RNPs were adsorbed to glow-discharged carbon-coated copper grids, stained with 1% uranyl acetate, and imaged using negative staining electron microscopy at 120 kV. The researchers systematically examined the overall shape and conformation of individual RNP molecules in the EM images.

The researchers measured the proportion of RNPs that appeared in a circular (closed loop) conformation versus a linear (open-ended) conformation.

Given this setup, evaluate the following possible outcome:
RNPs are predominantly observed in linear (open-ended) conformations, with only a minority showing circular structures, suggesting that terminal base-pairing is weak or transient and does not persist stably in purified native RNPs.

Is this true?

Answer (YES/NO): NO